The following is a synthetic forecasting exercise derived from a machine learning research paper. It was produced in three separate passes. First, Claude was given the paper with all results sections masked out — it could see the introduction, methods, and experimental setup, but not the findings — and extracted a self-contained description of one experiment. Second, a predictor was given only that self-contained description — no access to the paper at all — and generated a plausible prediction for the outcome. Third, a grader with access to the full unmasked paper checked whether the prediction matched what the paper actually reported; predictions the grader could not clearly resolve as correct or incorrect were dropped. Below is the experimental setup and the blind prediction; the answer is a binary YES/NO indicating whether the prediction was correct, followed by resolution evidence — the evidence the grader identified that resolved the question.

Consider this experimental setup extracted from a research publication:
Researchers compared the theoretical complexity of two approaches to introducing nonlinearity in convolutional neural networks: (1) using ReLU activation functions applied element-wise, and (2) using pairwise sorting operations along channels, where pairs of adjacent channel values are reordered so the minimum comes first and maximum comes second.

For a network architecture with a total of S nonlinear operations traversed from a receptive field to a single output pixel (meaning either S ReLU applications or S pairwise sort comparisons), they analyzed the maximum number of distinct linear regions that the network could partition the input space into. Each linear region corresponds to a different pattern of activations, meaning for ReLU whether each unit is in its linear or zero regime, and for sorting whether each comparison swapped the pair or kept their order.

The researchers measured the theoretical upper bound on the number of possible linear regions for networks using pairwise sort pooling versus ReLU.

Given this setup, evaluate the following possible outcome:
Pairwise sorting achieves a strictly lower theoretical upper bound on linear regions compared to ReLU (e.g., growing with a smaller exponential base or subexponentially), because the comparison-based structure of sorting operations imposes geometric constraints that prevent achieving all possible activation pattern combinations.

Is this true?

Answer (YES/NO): YES